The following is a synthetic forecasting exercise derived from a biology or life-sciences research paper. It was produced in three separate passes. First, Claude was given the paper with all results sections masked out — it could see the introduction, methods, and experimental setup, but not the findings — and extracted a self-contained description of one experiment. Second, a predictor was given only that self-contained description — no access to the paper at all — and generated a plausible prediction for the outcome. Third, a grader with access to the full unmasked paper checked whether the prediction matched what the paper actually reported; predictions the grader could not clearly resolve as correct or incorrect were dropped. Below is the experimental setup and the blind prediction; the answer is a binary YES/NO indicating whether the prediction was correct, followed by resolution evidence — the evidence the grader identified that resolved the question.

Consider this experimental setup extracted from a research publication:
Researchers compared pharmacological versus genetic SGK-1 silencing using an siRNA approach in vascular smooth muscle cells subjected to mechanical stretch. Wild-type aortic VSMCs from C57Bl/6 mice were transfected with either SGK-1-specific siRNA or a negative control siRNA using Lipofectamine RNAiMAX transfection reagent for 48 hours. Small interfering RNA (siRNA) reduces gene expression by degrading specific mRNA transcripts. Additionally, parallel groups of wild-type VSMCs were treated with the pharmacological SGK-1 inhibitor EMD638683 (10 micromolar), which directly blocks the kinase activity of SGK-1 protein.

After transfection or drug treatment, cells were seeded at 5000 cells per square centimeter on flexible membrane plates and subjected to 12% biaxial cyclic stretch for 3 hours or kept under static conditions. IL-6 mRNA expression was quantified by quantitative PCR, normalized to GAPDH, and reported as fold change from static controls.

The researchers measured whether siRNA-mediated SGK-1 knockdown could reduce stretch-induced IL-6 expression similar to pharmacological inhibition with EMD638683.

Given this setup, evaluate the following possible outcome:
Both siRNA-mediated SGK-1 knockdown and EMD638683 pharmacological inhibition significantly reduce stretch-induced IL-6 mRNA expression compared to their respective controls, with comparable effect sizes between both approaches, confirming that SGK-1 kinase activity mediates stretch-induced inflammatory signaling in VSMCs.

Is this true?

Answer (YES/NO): YES